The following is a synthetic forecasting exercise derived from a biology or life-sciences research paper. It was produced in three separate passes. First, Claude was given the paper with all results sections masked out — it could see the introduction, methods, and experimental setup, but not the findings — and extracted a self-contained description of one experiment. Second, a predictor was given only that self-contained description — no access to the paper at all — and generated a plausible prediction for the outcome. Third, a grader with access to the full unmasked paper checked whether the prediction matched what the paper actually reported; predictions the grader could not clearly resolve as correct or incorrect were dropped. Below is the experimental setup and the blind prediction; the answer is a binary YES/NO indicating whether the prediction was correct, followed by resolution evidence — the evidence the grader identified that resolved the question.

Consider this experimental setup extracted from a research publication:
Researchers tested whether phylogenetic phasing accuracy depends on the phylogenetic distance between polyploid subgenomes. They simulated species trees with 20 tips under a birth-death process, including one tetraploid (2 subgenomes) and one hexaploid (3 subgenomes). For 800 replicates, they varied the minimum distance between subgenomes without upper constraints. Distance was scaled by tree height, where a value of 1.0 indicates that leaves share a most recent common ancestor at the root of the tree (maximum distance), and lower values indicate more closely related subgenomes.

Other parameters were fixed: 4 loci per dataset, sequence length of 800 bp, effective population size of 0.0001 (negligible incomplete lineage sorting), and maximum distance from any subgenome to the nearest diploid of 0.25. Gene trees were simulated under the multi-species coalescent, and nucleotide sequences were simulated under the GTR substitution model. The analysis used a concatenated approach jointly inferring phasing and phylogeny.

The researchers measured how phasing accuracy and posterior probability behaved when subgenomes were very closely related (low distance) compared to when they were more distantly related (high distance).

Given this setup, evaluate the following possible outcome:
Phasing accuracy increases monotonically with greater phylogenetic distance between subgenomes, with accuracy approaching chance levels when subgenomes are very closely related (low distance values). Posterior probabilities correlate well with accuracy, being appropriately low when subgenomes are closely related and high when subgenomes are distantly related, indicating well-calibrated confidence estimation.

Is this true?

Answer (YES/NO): YES